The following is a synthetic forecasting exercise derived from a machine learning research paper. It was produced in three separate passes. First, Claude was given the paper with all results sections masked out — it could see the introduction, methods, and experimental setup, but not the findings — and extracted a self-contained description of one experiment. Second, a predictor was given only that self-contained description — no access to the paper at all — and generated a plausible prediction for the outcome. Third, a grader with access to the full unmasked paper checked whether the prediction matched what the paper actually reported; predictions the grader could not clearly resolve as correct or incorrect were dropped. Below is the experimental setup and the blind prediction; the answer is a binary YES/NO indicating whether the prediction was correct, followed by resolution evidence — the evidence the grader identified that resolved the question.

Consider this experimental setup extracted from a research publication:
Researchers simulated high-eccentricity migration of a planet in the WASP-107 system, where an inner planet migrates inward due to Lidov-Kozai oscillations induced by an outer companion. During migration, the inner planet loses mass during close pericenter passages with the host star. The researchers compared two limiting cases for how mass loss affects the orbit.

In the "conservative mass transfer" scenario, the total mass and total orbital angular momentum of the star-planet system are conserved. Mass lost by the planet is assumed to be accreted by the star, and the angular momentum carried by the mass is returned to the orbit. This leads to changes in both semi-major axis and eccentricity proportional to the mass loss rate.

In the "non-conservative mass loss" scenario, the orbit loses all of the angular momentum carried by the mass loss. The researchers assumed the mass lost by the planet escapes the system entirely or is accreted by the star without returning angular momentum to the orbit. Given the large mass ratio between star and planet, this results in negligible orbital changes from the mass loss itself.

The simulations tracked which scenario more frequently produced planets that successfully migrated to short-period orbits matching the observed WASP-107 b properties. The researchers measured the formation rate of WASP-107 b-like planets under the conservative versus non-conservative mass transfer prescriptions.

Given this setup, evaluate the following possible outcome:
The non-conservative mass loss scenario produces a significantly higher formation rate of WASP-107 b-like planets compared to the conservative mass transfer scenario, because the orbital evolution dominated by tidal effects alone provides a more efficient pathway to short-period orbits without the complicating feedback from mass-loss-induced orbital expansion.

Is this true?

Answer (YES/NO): YES